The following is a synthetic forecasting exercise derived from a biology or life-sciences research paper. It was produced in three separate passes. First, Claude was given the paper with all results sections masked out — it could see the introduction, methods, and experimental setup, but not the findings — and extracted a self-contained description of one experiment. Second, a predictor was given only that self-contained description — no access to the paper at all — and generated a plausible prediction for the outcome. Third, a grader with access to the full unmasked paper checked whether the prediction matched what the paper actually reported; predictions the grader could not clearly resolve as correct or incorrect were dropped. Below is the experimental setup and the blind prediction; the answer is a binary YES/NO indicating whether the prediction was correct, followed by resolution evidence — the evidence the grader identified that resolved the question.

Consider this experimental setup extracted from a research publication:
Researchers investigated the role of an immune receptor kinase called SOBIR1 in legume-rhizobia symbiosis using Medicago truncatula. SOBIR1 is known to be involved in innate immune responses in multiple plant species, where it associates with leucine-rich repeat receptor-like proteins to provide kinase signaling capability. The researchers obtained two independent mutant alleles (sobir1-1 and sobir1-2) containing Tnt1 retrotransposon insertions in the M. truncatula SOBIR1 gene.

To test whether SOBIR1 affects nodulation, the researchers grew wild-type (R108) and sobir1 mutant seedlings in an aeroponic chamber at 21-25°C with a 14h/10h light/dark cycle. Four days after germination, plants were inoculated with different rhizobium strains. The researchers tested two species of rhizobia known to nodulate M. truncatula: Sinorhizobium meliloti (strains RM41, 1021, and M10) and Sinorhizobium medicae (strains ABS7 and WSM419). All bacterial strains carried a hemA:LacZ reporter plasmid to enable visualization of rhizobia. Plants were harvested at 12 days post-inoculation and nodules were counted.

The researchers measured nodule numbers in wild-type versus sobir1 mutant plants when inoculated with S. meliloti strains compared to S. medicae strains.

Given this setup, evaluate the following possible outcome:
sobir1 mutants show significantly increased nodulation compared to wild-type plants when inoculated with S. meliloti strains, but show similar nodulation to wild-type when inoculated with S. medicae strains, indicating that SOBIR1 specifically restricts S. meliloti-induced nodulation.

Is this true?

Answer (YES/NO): NO